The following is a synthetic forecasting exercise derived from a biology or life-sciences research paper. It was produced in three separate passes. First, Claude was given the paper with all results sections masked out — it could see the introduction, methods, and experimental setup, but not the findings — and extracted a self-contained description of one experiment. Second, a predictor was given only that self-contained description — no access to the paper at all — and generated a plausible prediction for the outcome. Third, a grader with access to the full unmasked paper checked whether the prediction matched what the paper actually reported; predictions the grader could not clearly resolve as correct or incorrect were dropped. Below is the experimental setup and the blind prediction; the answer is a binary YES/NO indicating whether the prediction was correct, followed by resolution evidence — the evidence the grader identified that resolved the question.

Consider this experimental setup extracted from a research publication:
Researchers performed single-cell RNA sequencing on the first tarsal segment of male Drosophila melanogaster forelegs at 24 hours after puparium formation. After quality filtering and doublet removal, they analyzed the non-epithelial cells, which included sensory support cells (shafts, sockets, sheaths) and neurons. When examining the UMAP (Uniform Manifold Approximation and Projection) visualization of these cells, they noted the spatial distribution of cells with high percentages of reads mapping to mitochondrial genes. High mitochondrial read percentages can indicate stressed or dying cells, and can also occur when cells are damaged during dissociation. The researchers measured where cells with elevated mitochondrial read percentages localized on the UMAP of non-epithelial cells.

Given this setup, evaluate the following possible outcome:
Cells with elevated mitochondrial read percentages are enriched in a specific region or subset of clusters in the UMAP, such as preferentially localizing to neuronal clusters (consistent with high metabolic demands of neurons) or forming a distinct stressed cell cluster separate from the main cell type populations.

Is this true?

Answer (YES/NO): YES